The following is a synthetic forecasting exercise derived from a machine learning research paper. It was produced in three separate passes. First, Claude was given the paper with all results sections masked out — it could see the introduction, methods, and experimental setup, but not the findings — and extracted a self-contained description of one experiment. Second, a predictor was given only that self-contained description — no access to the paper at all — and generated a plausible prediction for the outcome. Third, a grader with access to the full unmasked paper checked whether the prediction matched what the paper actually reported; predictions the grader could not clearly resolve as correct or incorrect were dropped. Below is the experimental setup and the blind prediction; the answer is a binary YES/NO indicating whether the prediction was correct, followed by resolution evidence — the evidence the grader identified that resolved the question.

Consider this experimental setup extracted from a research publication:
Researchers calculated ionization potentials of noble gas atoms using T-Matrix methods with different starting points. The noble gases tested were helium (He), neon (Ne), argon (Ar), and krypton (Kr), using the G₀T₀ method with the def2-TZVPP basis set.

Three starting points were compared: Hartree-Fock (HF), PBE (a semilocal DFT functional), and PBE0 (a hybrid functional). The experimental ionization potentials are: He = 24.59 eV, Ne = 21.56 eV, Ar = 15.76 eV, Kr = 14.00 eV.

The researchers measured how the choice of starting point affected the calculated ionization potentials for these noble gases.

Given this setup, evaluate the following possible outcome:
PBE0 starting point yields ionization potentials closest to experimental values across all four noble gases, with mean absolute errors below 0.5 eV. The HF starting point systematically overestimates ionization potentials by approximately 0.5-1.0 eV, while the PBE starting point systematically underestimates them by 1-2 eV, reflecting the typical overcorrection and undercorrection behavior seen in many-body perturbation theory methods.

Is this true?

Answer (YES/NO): NO